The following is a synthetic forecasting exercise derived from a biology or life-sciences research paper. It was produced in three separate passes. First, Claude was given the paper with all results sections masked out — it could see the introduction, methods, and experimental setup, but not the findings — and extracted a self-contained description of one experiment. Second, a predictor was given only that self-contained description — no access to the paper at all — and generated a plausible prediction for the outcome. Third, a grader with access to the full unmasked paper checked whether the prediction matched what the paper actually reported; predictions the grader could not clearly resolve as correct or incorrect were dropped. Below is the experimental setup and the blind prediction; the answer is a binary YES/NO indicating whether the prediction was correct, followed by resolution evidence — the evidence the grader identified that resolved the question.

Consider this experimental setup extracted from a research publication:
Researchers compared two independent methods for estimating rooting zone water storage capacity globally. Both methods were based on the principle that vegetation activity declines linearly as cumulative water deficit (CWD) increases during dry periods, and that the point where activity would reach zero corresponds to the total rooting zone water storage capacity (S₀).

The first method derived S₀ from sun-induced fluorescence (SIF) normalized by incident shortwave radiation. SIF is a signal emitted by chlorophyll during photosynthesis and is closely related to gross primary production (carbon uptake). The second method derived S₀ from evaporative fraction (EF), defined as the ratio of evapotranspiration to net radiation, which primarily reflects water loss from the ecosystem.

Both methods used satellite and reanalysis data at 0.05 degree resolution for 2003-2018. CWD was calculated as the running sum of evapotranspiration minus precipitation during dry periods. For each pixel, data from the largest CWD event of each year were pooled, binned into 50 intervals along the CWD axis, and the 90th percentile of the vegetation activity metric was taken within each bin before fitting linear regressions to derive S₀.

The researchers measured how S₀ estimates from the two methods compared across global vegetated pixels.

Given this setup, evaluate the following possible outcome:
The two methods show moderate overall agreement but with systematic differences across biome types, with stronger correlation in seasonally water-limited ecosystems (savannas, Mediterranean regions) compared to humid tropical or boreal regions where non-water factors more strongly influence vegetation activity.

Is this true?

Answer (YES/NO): NO